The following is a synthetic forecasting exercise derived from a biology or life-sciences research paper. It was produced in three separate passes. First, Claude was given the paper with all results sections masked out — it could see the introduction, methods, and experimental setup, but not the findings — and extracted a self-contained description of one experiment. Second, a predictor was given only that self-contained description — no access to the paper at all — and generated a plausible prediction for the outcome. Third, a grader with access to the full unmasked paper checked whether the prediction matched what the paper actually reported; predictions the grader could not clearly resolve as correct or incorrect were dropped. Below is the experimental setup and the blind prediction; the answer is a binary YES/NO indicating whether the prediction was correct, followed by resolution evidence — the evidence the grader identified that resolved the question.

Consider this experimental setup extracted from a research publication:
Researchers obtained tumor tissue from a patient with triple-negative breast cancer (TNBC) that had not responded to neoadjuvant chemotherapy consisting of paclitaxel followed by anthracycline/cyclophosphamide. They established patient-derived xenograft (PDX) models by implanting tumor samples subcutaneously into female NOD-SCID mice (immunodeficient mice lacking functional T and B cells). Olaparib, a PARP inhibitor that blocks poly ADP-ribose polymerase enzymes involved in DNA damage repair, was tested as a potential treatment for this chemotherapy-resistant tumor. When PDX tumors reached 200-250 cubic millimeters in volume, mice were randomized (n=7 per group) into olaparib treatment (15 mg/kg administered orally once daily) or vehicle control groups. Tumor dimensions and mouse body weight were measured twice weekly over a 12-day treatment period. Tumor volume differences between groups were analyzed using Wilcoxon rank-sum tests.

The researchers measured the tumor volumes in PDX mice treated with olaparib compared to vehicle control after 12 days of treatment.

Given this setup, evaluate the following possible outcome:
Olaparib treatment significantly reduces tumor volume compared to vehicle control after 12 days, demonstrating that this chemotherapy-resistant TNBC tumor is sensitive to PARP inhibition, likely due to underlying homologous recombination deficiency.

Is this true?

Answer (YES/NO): YES